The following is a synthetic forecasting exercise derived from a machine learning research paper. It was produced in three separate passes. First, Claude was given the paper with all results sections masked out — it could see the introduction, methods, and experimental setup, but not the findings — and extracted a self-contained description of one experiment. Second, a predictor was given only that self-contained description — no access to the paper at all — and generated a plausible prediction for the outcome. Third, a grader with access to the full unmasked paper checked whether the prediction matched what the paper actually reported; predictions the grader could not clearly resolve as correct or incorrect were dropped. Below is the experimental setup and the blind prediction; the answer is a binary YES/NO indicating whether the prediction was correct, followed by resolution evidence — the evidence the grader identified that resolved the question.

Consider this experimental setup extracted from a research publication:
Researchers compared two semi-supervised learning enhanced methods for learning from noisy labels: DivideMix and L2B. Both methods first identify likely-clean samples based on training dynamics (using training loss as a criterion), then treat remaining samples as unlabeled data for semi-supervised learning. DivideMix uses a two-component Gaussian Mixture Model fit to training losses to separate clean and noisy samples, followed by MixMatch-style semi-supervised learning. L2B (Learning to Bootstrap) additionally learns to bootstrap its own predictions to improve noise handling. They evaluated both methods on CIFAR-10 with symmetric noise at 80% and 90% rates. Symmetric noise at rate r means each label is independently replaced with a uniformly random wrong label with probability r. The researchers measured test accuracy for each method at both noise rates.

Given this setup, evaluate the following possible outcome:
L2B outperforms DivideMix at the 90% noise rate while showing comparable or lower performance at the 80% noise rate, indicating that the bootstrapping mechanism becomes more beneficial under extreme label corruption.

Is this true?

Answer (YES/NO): NO